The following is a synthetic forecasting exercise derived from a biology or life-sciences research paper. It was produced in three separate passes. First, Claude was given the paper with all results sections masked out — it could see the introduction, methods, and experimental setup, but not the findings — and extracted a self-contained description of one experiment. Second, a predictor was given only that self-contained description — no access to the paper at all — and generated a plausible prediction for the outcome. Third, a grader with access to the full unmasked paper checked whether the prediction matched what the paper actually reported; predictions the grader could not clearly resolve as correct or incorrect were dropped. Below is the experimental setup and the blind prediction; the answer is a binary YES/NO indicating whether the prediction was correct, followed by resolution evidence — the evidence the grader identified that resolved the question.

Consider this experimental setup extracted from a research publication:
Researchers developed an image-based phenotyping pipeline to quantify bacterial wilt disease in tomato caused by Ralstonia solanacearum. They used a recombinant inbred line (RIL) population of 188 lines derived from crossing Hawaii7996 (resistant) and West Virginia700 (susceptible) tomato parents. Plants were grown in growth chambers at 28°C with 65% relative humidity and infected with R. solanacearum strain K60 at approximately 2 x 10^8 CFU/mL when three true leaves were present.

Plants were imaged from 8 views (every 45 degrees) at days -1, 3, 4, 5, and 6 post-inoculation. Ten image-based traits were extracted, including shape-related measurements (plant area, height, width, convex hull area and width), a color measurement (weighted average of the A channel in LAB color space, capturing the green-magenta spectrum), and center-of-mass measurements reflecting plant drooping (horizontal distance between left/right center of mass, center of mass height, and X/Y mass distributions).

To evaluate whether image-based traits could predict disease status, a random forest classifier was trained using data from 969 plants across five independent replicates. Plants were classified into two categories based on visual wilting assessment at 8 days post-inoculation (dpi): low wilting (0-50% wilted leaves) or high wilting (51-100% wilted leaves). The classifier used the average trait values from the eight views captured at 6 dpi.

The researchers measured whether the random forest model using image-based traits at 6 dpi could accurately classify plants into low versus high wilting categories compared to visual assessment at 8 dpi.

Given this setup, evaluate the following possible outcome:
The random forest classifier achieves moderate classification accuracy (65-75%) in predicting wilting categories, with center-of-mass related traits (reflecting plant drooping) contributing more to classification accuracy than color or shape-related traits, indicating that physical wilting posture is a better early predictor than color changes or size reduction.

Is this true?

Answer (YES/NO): NO